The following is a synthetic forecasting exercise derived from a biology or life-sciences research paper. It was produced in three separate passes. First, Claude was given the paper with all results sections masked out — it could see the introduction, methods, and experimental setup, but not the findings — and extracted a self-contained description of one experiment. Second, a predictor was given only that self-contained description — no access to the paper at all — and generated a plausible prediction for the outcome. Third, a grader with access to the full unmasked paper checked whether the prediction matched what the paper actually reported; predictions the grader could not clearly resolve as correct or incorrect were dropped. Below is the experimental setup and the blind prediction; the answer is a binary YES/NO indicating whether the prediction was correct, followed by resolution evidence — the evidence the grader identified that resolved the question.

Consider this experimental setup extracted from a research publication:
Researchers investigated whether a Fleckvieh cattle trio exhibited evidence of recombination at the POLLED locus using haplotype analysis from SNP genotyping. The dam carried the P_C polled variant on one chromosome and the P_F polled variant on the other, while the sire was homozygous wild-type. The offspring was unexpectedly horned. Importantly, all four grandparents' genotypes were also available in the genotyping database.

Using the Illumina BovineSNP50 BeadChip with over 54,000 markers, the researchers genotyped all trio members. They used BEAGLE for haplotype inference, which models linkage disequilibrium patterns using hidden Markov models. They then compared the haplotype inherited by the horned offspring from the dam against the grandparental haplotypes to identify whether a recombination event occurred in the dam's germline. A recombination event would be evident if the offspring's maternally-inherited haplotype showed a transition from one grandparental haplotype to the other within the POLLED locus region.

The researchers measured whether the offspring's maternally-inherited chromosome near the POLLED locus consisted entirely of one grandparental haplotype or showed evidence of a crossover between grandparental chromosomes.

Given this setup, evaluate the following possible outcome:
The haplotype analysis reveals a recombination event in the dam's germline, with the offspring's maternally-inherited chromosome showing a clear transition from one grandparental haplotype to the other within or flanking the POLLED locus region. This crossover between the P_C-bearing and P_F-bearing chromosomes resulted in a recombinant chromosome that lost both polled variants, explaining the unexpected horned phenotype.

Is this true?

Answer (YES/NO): YES